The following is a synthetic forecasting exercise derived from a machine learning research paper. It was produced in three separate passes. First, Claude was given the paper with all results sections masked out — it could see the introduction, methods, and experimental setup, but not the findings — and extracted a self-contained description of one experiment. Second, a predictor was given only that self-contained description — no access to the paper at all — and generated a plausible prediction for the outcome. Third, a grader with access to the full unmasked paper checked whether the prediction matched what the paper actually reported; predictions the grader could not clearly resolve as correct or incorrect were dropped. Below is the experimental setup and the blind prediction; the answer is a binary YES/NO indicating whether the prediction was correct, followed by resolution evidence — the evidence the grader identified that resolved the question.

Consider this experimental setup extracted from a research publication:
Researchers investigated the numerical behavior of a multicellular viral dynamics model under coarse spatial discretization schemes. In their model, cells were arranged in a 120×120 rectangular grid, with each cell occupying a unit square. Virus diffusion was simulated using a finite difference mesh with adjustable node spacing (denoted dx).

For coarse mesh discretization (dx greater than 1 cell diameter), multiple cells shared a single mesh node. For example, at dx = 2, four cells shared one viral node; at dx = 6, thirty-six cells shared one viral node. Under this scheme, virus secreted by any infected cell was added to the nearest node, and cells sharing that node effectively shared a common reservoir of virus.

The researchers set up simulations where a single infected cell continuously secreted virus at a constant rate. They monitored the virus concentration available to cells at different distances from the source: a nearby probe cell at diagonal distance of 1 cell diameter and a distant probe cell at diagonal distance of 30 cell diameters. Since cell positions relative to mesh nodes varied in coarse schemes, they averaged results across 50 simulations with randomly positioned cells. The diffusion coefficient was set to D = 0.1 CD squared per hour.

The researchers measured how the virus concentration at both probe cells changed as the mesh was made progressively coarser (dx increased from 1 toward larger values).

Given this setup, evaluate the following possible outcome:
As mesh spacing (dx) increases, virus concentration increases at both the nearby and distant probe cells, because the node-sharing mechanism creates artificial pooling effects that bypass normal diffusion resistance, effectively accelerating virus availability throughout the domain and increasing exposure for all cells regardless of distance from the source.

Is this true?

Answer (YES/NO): NO